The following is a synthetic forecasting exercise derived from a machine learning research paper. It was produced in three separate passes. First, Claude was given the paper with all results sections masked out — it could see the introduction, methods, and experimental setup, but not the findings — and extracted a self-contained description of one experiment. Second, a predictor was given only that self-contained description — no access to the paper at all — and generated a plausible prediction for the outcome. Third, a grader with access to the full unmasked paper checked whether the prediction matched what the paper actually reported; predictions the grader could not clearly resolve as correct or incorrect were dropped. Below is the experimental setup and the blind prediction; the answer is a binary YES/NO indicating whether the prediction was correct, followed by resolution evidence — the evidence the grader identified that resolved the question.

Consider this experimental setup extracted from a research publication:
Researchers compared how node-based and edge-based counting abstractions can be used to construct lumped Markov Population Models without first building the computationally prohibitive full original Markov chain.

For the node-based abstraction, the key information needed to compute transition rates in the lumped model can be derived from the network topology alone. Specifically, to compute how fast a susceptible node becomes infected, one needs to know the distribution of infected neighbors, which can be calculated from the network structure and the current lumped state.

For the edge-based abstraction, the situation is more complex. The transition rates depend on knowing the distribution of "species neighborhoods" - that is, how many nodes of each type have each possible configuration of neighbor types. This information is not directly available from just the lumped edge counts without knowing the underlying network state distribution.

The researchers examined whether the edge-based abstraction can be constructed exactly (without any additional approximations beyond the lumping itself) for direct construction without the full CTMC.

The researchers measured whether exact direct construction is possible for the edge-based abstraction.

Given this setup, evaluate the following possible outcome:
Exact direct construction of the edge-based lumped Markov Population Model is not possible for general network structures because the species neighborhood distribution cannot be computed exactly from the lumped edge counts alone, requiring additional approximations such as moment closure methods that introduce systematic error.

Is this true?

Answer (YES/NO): NO